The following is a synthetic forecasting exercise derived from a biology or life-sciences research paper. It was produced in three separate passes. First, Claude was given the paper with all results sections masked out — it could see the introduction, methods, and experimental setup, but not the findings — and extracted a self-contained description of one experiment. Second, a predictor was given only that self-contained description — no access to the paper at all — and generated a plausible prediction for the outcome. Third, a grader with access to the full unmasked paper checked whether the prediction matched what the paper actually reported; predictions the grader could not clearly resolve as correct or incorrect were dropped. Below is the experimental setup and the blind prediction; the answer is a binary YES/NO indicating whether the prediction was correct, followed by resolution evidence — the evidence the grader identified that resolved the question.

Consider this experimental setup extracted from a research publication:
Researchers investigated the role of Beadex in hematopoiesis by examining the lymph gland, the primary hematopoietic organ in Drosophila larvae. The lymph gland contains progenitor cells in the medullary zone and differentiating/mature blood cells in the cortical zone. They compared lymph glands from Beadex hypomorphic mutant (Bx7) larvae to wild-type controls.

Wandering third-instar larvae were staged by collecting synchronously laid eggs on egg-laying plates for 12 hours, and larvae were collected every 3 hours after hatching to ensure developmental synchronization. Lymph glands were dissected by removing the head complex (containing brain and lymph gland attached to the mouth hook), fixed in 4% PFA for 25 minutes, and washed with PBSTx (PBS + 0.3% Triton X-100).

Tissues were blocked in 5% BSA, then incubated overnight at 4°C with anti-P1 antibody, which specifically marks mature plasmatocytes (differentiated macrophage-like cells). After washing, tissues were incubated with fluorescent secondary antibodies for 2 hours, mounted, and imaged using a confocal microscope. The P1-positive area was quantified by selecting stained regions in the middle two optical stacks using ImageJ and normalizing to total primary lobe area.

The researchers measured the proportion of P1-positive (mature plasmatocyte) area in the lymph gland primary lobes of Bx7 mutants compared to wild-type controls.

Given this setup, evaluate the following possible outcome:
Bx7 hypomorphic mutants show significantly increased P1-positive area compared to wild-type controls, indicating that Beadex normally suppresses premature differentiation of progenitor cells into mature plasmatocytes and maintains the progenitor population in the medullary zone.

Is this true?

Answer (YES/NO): NO